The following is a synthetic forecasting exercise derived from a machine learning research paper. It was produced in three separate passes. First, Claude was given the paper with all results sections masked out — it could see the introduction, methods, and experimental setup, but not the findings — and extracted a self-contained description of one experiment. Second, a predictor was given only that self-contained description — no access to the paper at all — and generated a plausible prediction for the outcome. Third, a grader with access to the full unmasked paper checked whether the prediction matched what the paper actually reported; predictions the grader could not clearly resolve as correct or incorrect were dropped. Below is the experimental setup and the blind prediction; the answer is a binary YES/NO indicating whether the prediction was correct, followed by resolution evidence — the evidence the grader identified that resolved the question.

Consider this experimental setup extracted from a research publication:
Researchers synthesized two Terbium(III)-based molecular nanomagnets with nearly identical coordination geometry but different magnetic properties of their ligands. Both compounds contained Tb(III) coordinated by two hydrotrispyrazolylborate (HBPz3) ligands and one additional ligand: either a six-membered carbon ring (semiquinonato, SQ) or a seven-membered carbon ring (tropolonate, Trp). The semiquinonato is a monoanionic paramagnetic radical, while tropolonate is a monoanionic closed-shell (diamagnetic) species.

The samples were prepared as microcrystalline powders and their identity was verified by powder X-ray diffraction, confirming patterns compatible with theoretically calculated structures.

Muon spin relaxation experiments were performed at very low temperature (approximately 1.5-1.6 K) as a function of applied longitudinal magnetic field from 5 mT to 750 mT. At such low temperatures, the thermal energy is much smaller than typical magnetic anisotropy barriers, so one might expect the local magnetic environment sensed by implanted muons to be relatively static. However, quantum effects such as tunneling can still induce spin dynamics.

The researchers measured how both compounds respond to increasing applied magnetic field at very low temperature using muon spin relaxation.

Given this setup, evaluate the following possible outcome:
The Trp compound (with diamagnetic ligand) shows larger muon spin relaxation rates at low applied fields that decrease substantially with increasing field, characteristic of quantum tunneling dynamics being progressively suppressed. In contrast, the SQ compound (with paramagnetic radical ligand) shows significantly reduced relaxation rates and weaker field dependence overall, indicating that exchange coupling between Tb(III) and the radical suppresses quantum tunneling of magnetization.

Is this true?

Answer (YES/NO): NO